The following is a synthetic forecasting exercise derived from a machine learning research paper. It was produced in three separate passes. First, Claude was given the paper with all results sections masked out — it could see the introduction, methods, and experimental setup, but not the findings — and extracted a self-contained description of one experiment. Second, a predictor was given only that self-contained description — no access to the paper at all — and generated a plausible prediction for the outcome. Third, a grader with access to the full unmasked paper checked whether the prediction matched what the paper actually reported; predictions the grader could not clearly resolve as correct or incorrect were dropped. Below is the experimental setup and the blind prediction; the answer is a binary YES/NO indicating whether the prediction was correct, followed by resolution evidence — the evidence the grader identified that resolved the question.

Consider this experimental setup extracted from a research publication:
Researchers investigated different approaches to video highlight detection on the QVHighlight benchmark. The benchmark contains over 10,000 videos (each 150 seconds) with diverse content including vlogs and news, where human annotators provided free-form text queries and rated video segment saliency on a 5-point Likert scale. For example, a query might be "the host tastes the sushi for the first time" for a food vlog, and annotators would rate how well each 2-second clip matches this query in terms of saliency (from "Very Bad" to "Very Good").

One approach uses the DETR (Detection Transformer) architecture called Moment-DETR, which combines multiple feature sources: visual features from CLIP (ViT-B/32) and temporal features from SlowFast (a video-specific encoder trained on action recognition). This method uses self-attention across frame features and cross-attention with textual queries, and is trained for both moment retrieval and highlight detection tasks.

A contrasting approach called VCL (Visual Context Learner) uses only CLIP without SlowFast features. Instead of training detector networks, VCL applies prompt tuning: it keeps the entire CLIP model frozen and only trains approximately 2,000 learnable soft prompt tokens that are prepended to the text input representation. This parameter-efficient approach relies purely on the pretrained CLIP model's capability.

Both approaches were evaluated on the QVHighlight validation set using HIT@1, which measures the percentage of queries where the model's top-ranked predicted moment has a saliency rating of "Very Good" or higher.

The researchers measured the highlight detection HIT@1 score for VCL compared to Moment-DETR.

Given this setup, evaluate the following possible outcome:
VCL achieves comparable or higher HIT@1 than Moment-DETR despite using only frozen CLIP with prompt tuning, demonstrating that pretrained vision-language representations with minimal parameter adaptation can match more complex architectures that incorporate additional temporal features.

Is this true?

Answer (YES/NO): YES